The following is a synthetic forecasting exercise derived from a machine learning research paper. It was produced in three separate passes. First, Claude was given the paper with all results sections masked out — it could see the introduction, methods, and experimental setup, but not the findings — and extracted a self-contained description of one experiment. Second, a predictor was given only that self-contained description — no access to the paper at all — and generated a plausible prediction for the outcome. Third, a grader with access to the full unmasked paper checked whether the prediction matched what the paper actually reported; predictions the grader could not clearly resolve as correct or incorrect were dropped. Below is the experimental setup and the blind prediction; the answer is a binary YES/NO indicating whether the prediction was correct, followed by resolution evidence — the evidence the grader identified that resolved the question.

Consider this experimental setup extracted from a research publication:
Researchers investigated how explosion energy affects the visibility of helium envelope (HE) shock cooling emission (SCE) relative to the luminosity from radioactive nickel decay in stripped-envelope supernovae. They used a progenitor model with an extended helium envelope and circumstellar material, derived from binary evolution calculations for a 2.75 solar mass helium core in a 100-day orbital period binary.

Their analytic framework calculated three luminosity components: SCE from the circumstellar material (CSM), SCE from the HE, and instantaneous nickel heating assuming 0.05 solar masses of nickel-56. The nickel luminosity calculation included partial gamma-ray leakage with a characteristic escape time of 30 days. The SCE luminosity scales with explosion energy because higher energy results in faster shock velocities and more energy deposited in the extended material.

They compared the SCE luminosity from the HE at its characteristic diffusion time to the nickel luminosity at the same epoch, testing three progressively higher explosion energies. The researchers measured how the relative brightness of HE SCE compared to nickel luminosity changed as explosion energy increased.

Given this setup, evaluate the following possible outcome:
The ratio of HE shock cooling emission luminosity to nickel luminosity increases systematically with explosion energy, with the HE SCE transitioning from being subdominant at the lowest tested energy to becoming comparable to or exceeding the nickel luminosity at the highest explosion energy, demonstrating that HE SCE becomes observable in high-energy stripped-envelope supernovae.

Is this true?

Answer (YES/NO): YES